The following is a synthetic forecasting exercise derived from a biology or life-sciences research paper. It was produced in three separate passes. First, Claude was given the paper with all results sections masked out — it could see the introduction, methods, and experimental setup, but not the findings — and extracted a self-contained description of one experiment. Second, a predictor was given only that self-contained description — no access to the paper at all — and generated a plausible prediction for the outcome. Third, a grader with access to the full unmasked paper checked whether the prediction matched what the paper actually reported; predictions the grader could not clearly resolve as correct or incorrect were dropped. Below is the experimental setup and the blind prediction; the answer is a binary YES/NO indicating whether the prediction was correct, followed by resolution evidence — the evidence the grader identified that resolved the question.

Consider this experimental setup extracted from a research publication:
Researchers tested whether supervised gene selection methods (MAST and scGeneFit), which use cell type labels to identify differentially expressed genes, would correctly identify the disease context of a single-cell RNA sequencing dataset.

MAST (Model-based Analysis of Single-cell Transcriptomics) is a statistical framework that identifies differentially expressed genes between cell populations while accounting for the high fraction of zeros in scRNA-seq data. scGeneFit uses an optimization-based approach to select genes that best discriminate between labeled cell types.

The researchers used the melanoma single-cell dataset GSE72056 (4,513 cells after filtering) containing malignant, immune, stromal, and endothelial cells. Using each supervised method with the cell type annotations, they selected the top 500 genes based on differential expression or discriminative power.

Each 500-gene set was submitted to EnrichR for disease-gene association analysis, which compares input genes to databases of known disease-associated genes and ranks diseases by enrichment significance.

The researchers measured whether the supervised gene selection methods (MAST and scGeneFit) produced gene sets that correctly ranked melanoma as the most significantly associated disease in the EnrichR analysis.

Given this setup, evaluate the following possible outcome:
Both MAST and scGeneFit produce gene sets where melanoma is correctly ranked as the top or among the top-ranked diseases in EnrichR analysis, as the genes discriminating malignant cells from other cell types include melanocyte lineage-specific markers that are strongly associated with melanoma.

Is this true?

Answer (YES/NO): NO